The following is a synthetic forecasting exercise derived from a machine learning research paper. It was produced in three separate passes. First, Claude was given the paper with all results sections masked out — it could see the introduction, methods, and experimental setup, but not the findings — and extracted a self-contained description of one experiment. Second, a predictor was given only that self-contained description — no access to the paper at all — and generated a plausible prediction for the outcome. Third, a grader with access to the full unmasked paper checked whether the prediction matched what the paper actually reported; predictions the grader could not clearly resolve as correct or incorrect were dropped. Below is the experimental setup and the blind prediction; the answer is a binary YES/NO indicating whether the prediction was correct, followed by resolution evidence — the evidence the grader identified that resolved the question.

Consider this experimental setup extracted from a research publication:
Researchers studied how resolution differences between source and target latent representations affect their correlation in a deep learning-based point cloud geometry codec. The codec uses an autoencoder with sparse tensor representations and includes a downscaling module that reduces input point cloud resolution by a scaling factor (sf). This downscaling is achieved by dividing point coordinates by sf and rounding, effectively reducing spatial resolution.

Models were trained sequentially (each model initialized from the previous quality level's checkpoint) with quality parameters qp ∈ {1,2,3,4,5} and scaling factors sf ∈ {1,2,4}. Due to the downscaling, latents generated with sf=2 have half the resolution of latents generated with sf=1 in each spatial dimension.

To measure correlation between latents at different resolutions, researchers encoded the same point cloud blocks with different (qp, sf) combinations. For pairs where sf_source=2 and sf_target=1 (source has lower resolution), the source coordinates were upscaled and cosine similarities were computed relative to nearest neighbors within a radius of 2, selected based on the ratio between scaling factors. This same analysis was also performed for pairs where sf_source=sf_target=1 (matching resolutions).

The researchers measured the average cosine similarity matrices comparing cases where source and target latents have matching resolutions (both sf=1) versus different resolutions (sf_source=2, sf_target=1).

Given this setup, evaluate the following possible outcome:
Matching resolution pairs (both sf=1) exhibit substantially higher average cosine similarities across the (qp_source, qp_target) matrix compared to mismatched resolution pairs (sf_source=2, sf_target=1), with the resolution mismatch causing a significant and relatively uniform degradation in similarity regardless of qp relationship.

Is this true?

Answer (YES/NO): NO